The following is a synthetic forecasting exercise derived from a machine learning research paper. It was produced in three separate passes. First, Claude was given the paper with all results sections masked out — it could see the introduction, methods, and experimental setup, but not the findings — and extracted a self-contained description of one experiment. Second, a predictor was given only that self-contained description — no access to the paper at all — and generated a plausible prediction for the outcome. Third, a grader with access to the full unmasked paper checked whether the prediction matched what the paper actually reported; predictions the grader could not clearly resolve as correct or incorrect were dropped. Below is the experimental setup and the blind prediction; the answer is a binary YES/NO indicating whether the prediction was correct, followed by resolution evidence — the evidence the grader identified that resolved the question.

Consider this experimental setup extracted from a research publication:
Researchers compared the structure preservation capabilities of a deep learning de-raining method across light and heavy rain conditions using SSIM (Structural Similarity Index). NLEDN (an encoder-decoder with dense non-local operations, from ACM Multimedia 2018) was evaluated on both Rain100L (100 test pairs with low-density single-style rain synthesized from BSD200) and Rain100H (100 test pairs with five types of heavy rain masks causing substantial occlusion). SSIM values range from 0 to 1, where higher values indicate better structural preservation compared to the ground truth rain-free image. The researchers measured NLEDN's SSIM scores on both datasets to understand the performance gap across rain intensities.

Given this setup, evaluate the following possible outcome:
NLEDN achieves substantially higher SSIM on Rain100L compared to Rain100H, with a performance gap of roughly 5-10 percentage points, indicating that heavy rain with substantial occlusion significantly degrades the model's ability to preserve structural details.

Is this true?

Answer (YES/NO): YES